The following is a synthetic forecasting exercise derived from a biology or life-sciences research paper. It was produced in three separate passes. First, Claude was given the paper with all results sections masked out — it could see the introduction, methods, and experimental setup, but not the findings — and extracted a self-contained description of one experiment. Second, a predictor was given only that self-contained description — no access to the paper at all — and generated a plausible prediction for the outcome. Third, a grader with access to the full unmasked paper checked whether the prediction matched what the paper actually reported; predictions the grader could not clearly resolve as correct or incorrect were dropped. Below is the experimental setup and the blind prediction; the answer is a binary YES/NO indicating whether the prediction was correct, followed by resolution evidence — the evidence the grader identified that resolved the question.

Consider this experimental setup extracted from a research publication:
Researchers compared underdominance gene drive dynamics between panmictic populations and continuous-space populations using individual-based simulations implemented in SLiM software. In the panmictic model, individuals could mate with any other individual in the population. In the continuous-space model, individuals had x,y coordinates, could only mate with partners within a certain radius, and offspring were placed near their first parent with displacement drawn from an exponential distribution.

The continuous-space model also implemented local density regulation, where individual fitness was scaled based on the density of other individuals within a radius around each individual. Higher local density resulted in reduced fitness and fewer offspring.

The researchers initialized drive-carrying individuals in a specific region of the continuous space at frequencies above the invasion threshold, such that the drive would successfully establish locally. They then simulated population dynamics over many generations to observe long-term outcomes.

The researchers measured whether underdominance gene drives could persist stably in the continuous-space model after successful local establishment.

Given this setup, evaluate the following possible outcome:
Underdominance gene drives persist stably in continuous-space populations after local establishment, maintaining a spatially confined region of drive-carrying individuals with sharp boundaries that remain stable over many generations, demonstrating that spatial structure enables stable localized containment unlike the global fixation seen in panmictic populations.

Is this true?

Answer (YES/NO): NO